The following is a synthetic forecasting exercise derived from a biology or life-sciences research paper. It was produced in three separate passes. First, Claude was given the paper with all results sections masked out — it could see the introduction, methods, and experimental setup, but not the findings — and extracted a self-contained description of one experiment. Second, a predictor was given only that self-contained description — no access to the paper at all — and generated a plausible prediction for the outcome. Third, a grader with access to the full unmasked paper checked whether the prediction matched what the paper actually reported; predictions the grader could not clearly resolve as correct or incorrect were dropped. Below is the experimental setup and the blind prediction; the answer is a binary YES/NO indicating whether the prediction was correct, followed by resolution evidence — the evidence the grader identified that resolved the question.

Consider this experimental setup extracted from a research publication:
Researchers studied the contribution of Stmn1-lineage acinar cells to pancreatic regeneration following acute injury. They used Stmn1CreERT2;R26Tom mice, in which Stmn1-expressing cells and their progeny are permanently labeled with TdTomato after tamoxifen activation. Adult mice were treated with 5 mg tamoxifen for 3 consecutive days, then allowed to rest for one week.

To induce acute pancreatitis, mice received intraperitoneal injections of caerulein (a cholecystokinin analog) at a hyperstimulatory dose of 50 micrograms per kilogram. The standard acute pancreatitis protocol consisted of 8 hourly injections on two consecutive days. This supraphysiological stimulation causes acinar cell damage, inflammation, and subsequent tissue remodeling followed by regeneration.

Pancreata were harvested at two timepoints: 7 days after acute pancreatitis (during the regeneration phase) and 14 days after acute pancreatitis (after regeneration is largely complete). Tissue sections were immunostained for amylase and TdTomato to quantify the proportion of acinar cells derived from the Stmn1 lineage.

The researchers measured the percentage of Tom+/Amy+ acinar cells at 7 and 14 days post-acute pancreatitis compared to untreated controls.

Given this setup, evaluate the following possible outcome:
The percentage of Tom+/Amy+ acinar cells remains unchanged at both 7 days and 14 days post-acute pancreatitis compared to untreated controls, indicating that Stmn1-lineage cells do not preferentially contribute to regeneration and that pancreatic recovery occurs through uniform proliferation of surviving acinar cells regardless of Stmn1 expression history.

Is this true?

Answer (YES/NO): NO